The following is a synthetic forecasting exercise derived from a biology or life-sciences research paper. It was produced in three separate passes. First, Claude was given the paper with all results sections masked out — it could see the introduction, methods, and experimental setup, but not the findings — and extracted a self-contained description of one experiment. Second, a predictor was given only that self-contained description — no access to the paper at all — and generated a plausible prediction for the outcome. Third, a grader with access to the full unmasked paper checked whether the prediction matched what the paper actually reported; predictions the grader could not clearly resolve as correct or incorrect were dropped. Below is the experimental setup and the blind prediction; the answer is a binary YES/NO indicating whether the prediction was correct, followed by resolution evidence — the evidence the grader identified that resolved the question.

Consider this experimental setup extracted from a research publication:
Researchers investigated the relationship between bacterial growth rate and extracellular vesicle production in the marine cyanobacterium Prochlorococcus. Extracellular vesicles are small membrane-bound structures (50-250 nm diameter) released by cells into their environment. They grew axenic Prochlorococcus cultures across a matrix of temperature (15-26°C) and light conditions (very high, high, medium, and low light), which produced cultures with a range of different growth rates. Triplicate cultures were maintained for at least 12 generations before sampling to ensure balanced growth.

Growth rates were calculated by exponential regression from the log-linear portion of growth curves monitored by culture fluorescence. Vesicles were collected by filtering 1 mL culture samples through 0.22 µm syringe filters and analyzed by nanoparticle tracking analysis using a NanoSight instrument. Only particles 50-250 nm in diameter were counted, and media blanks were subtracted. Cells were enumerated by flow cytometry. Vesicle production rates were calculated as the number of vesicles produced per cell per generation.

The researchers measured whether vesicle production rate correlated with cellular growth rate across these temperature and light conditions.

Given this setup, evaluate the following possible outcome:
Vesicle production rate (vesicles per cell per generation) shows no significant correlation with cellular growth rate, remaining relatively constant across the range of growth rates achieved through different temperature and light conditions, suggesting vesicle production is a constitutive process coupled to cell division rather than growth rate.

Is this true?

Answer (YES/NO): NO